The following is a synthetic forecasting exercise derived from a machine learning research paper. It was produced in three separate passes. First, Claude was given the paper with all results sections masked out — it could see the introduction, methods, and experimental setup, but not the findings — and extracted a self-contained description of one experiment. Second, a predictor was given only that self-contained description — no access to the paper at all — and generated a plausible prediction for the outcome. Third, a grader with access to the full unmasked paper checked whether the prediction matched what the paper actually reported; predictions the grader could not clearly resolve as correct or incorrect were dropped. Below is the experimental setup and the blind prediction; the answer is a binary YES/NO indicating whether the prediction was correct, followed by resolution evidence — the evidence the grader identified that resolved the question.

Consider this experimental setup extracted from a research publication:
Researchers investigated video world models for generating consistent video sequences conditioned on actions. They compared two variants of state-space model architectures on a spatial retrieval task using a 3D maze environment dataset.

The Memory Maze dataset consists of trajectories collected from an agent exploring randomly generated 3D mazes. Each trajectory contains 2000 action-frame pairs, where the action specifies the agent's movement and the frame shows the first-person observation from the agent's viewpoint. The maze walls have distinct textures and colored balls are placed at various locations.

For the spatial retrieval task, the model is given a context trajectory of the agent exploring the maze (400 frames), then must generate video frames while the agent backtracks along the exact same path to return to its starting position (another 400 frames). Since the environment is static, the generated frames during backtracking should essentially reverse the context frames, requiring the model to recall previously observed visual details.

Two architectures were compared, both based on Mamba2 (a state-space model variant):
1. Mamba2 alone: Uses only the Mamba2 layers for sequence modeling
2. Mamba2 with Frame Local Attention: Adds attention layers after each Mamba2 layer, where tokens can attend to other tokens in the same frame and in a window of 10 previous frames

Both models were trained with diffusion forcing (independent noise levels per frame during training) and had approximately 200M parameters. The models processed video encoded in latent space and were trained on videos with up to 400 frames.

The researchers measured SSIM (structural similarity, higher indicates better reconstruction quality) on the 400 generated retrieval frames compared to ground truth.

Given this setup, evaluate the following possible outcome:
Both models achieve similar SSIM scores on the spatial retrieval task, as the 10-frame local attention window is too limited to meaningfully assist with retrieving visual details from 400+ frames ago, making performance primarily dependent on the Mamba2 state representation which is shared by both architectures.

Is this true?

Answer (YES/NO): NO